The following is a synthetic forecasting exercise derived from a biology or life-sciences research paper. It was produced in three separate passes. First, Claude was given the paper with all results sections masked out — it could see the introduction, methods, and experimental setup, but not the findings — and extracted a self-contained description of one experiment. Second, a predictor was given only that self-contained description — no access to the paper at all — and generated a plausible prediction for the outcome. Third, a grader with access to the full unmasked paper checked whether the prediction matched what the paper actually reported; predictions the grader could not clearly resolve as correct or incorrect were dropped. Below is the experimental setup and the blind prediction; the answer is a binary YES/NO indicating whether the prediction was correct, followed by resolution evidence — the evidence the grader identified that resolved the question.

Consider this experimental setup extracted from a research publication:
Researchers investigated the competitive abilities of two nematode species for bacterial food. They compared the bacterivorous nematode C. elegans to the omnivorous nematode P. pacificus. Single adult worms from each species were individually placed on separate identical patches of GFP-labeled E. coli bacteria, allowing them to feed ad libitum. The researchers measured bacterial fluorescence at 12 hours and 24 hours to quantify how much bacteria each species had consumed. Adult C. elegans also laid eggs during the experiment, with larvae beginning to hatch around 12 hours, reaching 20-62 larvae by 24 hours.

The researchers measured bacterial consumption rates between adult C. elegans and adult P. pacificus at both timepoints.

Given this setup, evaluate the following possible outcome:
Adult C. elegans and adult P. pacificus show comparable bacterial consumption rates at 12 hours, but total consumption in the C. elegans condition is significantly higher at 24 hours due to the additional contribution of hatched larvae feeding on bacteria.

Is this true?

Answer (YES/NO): NO